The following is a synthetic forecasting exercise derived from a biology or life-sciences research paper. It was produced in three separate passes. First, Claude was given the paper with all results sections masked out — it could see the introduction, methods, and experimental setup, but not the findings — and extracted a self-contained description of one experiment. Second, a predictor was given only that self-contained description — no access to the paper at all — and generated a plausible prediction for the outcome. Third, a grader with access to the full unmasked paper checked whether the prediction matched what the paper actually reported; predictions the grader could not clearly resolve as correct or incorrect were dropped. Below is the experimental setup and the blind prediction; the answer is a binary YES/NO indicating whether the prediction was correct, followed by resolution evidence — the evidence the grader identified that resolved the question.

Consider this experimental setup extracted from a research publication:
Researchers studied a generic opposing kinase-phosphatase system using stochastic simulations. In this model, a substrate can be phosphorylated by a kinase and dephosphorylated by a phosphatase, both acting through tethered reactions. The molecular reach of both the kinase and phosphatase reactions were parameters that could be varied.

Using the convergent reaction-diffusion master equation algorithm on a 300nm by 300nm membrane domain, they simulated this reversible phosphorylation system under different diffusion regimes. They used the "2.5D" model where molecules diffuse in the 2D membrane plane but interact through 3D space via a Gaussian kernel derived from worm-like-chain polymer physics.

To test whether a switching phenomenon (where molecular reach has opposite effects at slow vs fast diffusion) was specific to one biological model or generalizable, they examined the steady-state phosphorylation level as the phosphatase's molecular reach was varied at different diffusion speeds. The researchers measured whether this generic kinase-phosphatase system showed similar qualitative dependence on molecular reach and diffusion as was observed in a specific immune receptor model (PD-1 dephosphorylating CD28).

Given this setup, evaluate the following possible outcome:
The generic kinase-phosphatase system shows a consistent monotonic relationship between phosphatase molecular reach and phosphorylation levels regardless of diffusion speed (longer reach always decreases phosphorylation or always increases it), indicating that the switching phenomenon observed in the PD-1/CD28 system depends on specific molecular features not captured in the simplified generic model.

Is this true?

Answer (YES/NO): NO